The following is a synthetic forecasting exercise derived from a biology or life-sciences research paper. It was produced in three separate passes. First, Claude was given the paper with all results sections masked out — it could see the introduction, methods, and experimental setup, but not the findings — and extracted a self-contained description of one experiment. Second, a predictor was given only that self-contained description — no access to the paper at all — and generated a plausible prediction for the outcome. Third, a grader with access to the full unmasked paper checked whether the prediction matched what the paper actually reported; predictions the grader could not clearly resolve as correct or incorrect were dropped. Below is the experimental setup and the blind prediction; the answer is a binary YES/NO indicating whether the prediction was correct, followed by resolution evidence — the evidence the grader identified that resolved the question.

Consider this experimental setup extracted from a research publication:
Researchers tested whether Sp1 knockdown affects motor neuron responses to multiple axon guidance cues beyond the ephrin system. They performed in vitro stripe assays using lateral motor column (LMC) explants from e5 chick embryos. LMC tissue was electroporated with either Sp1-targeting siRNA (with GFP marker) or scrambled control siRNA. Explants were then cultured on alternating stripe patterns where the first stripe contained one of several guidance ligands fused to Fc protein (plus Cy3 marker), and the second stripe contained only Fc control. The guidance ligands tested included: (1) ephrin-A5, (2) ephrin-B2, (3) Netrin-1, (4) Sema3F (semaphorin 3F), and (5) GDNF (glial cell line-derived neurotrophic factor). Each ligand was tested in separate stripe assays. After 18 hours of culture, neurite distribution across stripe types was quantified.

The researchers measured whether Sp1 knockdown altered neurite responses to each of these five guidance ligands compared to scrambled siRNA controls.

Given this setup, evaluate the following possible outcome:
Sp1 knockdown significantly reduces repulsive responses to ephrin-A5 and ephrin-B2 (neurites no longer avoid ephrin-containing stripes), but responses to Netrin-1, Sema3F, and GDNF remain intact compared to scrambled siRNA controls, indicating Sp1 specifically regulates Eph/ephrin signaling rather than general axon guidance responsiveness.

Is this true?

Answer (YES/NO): NO